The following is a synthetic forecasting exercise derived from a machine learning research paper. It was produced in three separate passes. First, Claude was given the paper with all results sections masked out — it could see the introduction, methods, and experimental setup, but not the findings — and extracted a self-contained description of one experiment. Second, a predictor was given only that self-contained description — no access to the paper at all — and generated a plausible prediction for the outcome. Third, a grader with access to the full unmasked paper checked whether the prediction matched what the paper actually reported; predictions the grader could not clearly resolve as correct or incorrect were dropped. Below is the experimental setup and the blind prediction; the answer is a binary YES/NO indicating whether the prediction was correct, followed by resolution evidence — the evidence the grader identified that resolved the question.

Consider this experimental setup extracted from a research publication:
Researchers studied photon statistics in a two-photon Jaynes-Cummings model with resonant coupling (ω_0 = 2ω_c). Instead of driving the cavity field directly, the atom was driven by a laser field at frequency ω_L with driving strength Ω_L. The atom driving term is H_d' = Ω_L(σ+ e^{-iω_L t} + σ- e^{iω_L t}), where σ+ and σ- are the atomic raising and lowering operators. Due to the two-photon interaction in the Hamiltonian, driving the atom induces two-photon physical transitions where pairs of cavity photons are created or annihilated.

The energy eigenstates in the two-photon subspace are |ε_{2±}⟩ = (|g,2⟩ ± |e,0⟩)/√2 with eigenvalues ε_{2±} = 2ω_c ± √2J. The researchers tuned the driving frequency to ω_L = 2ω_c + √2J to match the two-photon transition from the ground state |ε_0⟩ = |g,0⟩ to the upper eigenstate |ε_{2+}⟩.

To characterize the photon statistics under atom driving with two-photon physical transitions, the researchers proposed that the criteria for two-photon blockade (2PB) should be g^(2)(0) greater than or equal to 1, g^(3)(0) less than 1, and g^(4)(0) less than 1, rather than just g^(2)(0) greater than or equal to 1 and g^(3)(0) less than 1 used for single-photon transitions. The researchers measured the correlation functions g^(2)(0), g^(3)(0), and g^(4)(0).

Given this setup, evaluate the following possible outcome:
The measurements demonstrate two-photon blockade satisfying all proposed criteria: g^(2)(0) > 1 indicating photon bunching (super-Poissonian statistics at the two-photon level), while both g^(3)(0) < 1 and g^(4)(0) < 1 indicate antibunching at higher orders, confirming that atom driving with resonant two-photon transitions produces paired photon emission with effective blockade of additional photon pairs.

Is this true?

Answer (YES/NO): YES